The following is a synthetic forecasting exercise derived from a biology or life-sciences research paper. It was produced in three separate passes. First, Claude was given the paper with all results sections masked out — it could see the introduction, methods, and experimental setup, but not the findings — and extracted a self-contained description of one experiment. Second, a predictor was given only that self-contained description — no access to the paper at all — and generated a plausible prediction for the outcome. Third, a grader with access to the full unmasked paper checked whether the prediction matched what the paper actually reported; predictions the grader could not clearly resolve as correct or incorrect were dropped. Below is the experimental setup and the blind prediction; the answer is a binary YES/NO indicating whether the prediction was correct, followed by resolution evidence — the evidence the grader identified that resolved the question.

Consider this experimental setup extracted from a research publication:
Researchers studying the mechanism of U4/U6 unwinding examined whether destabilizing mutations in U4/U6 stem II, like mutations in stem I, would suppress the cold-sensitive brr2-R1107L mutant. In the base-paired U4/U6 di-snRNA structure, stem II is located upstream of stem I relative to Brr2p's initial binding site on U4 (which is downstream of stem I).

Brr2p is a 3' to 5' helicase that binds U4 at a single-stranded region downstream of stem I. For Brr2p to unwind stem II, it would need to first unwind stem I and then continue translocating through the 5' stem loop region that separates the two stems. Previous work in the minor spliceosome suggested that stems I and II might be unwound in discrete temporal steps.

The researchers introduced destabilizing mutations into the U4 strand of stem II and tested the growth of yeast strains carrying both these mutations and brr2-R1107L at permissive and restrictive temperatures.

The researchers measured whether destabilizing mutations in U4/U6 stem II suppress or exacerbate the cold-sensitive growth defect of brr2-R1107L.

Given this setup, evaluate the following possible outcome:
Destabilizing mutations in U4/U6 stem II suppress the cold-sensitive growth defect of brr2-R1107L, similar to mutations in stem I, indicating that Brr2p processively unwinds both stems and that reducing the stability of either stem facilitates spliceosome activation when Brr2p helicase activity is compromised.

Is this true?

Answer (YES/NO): YES